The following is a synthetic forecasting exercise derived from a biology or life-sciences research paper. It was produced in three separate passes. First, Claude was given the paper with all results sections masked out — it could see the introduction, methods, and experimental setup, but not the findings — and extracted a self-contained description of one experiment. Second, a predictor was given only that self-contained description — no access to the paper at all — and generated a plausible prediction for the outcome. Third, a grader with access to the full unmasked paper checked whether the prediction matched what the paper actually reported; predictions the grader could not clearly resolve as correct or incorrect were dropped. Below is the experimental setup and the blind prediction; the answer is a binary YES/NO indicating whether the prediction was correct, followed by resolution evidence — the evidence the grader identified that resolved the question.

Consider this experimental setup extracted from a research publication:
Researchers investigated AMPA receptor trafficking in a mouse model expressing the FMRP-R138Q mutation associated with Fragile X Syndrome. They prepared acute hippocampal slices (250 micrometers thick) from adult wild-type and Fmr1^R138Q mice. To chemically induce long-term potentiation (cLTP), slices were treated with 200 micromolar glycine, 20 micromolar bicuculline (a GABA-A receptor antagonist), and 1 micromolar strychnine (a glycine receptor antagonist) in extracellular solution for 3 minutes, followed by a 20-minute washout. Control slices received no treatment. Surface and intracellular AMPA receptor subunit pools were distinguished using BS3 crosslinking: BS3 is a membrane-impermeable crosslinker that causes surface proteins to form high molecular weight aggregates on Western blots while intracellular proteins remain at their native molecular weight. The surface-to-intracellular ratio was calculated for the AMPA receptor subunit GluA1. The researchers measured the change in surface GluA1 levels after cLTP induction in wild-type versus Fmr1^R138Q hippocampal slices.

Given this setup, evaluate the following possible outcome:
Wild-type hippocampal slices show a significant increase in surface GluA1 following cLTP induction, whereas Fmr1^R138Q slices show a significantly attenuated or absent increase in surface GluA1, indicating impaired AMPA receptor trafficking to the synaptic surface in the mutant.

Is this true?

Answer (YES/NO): NO